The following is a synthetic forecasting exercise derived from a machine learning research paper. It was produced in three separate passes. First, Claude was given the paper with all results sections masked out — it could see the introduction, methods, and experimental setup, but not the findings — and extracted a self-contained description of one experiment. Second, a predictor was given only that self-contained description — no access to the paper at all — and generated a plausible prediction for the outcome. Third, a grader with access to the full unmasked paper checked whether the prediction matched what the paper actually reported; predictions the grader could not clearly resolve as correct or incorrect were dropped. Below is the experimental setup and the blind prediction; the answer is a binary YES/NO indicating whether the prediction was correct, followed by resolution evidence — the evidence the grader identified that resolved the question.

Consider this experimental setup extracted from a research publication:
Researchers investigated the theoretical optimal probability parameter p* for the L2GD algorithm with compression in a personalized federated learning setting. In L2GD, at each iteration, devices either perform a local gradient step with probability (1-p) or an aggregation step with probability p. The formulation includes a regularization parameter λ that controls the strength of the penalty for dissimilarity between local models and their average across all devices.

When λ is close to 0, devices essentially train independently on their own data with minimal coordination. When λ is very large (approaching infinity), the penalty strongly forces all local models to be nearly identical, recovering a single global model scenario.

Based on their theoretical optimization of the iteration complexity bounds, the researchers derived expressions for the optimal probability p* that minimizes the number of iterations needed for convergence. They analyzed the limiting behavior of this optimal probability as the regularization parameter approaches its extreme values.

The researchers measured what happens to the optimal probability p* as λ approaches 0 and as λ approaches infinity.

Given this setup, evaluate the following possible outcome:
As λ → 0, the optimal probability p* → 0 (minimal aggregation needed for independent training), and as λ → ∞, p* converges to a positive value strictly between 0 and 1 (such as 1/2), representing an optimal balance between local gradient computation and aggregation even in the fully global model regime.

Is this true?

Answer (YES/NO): NO